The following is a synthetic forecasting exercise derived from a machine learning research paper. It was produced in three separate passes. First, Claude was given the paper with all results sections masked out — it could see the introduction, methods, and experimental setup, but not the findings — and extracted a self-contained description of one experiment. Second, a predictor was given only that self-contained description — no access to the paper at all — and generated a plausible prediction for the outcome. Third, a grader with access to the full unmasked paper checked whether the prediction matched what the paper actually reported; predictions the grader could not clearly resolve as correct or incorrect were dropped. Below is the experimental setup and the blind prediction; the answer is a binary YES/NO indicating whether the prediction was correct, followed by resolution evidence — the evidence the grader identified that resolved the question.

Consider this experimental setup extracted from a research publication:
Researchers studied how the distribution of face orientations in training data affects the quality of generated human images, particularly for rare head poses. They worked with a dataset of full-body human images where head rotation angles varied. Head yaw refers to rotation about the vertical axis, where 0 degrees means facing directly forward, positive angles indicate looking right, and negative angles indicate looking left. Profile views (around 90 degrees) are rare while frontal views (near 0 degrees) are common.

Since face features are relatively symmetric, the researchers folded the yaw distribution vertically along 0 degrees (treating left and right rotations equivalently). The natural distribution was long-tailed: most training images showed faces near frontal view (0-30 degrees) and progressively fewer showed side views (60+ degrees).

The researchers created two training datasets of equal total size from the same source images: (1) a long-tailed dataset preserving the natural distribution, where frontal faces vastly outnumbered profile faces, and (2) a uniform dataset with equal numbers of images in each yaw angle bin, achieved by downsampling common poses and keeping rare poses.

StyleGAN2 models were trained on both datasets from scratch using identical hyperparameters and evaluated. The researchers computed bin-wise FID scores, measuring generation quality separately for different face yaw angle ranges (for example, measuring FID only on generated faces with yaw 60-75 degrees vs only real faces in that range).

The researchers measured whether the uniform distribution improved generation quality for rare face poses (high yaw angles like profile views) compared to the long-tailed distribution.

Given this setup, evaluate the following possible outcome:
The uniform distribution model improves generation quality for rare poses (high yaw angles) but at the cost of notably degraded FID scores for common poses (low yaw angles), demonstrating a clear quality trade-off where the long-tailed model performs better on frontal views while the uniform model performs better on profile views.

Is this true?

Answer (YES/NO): NO